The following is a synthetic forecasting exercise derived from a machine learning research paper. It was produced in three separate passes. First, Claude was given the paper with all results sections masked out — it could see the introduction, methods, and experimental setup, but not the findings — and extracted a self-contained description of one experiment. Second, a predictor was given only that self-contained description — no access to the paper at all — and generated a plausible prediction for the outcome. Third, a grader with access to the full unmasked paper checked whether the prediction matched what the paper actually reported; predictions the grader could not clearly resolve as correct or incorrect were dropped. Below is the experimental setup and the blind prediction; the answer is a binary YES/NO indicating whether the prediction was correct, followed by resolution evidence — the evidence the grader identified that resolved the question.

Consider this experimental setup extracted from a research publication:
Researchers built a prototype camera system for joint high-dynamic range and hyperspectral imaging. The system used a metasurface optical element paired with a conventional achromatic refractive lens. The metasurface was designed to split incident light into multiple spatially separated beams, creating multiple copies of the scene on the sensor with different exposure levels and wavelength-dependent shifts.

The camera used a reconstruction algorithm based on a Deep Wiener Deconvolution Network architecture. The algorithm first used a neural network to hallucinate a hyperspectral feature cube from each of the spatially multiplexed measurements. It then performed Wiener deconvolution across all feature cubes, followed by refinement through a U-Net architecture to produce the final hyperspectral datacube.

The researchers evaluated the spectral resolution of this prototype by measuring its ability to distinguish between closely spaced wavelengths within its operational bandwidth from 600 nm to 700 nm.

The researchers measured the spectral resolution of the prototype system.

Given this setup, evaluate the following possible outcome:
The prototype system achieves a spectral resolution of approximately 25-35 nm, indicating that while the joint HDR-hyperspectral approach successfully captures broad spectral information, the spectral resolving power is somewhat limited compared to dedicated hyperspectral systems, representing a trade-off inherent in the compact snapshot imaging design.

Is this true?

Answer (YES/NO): NO